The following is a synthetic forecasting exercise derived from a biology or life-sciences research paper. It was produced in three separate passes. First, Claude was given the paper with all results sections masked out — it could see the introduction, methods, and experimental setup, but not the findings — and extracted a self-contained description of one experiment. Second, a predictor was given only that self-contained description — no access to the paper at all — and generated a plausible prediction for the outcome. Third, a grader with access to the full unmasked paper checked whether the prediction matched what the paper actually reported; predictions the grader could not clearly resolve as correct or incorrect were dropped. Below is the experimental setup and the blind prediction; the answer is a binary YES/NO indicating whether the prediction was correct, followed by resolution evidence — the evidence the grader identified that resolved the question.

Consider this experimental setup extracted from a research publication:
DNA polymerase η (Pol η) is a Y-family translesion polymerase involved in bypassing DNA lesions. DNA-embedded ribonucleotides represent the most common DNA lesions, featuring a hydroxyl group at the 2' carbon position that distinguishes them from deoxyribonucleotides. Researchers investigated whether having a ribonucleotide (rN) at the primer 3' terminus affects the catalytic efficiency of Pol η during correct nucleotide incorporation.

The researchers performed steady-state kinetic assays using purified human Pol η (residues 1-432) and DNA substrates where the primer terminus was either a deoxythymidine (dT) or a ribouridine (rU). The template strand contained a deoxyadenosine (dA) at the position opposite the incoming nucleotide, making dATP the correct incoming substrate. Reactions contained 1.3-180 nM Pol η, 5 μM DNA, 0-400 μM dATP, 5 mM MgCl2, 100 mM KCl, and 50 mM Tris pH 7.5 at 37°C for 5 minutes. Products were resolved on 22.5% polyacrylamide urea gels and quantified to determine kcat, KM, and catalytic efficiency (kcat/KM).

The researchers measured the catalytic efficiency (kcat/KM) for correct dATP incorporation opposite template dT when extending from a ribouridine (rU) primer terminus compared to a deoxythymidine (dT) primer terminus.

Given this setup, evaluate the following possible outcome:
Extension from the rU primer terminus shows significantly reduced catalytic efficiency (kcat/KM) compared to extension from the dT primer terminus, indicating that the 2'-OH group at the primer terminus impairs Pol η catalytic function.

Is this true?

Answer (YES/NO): NO